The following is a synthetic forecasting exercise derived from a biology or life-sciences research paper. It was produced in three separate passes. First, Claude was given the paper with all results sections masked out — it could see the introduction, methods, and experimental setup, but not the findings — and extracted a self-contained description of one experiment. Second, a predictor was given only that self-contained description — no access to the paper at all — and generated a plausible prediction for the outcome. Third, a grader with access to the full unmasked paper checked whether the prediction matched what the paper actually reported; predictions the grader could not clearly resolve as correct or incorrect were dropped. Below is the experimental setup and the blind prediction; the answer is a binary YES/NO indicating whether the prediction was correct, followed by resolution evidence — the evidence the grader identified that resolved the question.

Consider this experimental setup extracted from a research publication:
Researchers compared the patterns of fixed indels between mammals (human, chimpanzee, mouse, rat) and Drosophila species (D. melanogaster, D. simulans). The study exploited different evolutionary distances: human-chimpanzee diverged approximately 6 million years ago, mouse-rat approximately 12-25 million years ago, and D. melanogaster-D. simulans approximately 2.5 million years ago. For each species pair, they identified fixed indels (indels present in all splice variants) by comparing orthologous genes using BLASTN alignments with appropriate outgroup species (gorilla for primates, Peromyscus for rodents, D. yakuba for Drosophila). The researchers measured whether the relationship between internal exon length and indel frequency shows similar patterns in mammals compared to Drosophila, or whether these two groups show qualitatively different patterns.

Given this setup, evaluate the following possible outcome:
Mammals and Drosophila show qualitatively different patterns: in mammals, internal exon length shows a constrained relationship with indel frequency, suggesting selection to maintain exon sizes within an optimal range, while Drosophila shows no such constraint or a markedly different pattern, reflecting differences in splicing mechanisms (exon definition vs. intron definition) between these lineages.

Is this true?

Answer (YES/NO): NO